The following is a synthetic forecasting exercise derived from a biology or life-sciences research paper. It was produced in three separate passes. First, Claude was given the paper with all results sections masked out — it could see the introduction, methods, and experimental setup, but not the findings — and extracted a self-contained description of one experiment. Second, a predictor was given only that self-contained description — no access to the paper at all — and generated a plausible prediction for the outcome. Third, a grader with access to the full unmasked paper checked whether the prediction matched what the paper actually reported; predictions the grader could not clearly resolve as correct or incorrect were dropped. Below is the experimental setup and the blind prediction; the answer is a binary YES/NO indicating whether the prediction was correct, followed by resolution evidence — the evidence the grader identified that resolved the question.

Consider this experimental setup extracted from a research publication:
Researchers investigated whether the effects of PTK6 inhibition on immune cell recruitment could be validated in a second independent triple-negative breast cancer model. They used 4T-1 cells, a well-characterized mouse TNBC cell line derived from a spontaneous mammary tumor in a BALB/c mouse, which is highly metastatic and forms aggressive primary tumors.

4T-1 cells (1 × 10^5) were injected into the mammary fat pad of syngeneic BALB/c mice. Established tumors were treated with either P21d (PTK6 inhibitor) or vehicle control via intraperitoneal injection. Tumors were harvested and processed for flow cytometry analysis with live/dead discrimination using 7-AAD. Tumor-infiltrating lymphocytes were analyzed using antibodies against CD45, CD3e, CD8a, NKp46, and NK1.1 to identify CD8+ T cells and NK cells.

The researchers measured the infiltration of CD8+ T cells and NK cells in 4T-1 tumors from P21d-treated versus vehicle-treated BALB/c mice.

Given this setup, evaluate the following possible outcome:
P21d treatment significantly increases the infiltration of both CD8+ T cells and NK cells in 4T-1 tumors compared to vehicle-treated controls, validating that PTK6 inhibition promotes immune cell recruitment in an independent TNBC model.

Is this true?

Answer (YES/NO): NO